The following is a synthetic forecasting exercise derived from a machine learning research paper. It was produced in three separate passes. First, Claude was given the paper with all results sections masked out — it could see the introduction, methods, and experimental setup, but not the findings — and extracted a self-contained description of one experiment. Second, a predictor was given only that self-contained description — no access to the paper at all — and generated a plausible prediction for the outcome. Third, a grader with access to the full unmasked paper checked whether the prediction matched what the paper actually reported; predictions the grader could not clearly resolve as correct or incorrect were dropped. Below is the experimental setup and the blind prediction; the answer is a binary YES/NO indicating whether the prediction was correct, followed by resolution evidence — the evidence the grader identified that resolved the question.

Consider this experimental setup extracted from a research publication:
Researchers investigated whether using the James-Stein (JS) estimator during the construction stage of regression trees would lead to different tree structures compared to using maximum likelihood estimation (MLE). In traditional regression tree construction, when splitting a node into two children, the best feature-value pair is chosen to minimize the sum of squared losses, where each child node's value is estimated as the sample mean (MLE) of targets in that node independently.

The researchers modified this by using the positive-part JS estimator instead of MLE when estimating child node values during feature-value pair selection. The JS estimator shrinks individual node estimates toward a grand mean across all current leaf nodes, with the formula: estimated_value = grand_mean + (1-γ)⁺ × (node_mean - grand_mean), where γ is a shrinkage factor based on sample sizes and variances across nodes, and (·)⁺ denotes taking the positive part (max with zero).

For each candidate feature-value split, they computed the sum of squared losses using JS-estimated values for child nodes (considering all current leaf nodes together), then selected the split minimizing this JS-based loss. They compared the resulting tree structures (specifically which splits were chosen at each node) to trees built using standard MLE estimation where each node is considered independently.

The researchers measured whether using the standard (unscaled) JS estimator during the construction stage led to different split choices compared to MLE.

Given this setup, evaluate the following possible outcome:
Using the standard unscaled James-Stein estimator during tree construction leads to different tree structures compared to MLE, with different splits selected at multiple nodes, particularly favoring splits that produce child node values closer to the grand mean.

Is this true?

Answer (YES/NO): NO